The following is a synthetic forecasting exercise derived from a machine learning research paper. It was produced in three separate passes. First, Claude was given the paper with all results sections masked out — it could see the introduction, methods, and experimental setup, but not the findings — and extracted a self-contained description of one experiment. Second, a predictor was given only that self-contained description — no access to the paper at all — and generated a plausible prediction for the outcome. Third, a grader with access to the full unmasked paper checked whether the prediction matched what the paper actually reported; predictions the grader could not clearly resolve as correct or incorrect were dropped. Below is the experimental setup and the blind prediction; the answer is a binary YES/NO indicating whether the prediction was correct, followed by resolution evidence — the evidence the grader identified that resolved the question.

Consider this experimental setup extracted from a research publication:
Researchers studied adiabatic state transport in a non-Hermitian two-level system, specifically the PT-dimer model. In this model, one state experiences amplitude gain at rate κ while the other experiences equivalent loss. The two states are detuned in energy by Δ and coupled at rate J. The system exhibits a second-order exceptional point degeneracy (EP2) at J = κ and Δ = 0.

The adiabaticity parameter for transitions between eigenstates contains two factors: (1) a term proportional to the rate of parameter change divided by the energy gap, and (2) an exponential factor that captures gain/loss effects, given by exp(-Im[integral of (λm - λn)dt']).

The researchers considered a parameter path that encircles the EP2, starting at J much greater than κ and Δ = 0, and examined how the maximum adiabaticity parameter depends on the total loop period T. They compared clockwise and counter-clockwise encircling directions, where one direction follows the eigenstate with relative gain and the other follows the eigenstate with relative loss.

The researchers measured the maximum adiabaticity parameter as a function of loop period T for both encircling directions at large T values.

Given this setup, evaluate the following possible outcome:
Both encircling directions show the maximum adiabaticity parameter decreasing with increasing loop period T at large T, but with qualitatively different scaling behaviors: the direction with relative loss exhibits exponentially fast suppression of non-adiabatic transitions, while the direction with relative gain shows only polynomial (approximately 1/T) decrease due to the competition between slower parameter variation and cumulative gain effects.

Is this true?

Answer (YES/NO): NO